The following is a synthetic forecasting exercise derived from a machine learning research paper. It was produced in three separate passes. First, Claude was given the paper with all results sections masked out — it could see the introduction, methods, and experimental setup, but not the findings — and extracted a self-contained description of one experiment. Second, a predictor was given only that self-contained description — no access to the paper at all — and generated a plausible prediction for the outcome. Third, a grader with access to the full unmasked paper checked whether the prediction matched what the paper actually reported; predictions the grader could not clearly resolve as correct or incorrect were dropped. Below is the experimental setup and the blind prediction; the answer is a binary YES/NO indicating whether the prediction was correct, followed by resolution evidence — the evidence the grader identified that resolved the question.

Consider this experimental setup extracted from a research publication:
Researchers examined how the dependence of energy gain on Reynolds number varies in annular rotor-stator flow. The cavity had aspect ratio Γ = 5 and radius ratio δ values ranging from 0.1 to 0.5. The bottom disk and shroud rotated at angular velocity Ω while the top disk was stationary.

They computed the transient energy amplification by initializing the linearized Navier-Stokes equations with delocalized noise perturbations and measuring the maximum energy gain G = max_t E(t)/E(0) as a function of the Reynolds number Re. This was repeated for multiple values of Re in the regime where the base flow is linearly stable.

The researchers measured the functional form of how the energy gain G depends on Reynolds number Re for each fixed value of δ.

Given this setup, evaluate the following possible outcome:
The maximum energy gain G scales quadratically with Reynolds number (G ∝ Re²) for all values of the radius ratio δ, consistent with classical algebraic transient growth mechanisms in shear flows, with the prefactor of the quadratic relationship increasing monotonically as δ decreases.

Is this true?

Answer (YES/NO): NO